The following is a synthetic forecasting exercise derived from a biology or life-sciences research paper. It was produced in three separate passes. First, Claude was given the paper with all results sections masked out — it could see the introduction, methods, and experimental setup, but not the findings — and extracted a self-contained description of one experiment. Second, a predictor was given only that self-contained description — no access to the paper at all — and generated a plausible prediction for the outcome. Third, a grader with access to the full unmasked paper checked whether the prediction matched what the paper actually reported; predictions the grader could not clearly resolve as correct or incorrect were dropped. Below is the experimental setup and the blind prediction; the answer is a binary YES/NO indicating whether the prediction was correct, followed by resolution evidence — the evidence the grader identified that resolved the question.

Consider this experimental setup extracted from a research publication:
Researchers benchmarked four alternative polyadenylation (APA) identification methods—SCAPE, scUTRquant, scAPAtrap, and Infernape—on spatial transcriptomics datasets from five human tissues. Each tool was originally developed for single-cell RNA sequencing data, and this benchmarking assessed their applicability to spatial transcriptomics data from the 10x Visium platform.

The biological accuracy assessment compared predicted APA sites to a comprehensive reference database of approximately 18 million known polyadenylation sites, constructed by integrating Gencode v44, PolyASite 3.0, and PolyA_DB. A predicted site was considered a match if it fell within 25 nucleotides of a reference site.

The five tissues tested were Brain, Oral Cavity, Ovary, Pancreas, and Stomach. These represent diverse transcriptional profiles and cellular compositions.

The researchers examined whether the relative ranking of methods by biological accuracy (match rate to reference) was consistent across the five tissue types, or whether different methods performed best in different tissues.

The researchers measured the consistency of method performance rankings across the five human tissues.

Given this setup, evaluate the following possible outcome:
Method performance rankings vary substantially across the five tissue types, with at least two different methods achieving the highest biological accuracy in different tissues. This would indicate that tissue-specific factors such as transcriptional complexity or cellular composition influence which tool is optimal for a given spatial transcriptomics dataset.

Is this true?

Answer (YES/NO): NO